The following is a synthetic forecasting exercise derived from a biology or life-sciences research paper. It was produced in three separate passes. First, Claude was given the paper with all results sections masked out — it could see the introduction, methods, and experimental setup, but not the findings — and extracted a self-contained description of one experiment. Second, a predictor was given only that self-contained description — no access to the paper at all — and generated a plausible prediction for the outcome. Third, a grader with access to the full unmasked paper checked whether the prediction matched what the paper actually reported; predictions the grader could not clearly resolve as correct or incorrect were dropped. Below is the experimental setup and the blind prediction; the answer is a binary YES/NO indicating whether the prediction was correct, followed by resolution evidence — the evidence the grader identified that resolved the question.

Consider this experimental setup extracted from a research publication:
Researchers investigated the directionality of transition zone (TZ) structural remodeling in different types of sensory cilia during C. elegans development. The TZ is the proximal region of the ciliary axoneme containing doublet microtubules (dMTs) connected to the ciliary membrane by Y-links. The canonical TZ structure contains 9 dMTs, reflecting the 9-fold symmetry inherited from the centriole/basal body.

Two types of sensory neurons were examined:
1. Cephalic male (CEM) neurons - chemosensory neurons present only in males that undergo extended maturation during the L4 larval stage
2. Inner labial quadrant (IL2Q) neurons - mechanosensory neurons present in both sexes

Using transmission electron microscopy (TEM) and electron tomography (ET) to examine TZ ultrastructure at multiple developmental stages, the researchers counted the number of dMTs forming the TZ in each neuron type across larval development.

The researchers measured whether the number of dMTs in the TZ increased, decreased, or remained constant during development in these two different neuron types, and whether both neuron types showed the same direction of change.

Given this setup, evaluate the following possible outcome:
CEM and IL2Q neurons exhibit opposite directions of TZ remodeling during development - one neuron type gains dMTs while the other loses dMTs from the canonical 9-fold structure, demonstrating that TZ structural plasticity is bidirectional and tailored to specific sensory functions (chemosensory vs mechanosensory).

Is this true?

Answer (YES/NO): YES